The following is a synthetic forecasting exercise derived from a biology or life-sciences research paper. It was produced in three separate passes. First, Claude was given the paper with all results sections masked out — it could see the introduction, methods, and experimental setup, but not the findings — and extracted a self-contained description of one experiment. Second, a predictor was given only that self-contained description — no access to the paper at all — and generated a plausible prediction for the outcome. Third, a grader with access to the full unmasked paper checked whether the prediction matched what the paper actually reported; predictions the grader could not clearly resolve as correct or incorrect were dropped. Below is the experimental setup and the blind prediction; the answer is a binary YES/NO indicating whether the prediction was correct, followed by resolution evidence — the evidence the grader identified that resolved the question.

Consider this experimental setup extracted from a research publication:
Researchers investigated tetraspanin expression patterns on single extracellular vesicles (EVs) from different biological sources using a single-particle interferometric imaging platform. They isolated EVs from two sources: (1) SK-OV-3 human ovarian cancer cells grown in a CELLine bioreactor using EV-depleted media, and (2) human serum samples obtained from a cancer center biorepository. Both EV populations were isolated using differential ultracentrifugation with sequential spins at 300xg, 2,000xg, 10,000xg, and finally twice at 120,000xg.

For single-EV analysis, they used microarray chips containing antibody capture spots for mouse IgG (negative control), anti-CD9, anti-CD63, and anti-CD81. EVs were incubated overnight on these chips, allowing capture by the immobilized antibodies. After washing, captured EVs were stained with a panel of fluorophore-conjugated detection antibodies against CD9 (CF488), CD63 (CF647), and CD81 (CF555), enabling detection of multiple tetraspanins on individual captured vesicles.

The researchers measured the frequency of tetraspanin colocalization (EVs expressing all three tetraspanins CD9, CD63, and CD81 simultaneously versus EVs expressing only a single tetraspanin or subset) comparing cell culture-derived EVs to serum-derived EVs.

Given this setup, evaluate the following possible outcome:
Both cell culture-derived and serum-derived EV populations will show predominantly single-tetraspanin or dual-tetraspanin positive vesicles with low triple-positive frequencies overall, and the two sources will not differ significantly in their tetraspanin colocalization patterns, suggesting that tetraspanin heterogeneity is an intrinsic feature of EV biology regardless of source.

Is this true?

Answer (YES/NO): NO